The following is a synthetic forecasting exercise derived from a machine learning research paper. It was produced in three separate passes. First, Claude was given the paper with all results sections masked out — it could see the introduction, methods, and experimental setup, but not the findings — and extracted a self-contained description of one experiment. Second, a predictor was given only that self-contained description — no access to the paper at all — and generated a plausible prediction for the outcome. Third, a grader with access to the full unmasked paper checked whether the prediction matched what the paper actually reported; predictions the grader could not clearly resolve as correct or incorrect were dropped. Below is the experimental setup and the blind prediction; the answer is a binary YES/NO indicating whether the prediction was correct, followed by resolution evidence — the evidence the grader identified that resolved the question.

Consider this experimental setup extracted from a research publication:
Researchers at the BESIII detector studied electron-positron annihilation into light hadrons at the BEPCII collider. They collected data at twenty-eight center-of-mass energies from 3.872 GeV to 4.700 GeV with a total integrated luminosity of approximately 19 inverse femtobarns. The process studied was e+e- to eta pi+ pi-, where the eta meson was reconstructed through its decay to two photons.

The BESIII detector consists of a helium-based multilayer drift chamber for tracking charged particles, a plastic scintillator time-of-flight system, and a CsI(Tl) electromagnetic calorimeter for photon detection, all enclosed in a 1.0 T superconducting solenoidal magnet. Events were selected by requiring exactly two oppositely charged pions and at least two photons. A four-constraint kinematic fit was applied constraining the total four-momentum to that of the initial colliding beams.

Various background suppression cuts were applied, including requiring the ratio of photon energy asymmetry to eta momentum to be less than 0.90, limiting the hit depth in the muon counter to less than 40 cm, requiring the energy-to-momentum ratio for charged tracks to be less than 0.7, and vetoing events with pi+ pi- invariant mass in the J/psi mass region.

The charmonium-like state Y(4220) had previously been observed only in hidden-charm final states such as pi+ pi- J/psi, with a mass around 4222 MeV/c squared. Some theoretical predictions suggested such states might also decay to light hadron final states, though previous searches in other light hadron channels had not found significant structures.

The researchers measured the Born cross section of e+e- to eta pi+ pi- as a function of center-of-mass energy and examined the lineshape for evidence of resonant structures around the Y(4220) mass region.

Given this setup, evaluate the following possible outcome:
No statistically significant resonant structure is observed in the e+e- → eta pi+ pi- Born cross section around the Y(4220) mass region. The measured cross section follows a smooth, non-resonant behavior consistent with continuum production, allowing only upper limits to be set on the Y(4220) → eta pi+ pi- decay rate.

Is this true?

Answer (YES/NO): YES